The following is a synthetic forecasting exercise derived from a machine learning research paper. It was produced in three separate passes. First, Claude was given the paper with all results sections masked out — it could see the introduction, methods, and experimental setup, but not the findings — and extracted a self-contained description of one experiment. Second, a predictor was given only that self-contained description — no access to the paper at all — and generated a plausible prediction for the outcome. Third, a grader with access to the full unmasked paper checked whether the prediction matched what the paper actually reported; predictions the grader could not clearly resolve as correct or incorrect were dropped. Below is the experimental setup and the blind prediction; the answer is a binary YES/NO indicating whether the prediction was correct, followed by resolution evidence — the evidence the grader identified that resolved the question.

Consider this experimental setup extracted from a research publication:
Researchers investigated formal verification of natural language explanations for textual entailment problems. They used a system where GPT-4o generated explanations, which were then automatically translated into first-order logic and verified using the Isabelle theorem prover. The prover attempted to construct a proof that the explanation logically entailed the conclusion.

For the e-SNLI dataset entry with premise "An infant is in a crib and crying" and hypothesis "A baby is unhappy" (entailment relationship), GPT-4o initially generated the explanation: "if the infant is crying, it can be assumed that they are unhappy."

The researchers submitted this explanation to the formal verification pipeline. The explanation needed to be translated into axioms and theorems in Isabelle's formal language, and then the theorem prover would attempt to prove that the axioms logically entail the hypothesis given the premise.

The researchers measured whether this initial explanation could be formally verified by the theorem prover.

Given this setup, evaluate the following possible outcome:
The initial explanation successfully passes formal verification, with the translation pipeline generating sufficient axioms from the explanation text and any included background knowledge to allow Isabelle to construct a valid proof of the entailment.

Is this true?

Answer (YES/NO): NO